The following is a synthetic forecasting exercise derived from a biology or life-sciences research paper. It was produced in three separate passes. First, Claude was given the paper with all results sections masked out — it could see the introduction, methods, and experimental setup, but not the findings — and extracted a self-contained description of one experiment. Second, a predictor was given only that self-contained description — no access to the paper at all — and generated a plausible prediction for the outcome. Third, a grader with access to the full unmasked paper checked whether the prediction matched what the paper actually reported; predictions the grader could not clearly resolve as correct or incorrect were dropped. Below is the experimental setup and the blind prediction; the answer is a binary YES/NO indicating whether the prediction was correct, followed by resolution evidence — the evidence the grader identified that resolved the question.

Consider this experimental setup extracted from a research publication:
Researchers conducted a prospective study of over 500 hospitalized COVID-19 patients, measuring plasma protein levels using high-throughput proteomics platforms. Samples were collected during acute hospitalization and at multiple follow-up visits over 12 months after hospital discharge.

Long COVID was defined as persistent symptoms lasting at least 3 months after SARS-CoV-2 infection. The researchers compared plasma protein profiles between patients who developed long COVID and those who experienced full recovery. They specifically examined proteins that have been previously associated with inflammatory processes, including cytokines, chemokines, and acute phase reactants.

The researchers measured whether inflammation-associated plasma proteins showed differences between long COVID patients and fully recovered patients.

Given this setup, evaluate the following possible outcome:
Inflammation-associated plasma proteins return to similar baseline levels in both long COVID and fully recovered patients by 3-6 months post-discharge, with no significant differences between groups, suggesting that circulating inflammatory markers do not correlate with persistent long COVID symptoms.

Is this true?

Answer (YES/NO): NO